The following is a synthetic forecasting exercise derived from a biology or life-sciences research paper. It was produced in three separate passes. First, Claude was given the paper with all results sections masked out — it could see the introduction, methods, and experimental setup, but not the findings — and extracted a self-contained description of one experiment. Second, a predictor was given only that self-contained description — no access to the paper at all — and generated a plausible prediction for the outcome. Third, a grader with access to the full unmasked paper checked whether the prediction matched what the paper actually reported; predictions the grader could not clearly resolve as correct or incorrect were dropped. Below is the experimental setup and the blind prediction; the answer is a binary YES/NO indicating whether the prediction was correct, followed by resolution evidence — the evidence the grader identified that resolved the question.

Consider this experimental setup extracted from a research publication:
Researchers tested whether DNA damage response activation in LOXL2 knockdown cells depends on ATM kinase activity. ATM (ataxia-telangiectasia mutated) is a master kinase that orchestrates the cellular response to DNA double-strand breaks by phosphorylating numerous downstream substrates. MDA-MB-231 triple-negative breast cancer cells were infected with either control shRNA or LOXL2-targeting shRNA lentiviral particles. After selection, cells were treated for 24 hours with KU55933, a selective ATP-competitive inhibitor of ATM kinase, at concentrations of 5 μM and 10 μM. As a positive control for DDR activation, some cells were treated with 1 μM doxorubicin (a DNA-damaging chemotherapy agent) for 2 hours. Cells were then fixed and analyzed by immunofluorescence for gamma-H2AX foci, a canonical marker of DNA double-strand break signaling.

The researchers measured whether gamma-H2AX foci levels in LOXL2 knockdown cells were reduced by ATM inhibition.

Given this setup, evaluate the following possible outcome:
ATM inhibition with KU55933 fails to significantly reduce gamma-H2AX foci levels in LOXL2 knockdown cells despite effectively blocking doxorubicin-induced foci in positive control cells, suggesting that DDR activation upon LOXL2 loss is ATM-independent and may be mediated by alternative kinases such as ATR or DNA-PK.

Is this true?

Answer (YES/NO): NO